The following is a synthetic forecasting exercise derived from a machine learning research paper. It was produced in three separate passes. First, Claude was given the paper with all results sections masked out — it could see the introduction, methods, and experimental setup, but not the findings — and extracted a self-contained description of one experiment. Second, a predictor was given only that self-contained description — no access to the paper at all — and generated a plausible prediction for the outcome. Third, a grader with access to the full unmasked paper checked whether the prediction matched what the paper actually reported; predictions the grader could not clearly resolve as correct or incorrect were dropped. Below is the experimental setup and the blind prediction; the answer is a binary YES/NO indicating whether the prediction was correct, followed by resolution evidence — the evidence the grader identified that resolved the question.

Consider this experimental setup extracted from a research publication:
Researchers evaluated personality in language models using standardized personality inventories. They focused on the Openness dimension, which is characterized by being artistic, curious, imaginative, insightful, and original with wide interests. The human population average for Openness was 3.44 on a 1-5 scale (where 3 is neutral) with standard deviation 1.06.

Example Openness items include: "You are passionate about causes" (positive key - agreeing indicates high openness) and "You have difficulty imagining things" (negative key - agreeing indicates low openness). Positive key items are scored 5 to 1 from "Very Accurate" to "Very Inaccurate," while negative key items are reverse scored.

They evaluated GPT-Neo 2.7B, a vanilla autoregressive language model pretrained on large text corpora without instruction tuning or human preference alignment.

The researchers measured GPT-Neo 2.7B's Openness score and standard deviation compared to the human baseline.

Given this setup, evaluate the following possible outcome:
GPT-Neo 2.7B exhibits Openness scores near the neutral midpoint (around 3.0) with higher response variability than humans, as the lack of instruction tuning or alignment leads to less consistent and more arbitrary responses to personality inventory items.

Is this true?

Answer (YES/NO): NO